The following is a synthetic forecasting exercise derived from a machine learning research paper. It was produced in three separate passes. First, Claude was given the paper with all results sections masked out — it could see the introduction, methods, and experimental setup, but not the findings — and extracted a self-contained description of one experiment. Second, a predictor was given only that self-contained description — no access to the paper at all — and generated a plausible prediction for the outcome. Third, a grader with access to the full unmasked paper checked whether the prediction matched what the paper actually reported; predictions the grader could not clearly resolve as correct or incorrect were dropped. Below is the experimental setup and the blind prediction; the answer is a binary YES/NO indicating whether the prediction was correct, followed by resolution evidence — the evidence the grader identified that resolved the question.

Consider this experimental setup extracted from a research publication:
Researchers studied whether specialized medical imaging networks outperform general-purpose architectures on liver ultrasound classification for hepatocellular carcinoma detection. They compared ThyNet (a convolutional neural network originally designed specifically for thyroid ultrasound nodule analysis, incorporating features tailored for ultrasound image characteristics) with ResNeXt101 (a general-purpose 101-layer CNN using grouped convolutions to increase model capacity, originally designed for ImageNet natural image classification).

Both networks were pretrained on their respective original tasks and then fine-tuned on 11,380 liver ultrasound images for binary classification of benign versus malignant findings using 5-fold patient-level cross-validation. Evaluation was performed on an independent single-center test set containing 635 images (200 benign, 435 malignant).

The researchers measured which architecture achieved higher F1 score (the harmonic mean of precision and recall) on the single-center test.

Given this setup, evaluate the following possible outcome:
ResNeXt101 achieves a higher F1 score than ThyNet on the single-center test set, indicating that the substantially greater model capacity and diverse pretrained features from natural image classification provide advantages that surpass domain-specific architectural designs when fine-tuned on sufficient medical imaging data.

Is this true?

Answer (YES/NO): YES